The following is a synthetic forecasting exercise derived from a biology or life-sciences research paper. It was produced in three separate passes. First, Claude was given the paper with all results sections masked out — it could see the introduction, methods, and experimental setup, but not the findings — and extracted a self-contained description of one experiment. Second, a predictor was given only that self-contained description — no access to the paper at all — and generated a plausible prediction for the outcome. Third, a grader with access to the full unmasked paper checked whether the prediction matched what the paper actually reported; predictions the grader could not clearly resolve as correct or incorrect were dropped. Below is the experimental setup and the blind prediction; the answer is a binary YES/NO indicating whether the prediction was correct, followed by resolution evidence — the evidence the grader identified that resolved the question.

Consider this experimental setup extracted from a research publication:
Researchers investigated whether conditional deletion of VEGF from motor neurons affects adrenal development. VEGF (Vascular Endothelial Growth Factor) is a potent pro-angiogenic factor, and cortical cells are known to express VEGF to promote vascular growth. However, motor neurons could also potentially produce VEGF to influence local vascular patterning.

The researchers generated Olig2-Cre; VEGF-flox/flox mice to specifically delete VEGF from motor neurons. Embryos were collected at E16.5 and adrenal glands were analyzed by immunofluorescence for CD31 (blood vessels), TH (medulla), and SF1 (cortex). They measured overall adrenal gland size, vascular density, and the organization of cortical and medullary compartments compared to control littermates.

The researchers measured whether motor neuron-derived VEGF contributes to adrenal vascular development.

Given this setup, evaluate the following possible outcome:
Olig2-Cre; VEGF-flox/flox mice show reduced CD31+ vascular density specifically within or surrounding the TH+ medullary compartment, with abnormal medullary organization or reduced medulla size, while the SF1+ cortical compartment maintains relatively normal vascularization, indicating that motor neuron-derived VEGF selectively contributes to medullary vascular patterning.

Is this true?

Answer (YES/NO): NO